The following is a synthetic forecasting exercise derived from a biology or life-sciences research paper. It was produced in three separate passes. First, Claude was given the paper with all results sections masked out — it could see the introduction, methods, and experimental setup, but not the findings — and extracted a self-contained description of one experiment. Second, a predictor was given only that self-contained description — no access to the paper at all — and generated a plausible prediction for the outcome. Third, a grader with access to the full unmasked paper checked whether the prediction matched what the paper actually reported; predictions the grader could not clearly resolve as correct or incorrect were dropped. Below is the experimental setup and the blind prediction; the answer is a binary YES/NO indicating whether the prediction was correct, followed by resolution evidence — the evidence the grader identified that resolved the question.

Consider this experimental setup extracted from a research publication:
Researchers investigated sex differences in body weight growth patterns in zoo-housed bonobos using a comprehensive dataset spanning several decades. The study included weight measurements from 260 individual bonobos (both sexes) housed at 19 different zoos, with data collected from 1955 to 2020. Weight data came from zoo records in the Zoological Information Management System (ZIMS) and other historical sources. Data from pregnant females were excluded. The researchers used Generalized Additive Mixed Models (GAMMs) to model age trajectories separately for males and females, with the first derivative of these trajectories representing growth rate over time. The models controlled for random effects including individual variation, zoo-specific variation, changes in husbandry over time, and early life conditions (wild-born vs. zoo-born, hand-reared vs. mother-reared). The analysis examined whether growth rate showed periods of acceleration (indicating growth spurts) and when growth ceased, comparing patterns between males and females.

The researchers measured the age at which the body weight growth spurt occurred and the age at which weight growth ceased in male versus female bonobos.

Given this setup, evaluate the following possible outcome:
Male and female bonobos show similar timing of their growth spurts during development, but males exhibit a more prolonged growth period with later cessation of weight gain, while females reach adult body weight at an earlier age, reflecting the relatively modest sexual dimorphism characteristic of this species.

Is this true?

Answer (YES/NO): NO